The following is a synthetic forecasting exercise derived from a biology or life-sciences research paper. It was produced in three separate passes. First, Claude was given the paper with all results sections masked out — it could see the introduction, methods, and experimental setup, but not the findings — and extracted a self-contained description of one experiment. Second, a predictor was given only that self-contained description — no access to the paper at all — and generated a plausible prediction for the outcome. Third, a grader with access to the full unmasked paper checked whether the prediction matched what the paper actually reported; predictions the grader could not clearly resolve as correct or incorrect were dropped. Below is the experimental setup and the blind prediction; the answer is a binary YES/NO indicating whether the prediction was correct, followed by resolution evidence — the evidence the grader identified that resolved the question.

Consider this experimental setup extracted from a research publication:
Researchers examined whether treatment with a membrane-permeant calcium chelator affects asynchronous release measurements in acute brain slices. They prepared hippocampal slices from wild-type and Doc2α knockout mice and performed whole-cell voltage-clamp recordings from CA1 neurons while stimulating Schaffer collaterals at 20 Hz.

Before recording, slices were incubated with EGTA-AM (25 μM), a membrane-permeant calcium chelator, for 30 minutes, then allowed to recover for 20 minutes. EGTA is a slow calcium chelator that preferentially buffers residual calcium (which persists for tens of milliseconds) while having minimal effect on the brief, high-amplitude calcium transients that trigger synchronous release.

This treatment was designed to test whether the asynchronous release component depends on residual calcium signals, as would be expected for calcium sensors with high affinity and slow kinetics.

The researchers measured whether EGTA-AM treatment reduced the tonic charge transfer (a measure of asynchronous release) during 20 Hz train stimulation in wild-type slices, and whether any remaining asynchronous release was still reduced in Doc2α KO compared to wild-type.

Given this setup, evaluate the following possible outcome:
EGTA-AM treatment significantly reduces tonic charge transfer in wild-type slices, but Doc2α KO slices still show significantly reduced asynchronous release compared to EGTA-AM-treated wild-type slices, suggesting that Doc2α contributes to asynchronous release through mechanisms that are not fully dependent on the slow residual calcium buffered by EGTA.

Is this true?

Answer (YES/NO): NO